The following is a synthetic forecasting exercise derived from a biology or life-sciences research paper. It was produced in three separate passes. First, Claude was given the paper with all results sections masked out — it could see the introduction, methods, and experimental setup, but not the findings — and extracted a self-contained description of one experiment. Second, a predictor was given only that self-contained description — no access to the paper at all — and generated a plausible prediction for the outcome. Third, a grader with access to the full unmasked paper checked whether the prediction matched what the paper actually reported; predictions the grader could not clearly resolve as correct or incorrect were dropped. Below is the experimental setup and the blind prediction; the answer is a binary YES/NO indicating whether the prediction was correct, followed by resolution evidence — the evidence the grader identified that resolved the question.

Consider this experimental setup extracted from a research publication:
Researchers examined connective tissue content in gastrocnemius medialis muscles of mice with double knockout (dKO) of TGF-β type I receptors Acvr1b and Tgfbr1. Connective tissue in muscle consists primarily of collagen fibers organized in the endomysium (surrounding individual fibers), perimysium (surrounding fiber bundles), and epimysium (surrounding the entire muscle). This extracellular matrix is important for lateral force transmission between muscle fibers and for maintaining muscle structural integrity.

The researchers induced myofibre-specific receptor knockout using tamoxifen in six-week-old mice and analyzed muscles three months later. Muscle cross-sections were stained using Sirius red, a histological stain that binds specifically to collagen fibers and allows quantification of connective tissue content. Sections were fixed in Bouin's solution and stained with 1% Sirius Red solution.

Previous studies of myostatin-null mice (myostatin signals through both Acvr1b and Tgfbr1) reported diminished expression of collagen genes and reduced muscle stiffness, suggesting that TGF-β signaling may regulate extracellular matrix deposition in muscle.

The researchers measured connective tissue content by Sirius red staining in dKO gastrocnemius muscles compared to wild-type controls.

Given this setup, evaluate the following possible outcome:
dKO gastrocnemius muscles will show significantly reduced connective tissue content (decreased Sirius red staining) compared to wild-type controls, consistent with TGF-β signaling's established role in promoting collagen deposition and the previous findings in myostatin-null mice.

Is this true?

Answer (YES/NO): NO